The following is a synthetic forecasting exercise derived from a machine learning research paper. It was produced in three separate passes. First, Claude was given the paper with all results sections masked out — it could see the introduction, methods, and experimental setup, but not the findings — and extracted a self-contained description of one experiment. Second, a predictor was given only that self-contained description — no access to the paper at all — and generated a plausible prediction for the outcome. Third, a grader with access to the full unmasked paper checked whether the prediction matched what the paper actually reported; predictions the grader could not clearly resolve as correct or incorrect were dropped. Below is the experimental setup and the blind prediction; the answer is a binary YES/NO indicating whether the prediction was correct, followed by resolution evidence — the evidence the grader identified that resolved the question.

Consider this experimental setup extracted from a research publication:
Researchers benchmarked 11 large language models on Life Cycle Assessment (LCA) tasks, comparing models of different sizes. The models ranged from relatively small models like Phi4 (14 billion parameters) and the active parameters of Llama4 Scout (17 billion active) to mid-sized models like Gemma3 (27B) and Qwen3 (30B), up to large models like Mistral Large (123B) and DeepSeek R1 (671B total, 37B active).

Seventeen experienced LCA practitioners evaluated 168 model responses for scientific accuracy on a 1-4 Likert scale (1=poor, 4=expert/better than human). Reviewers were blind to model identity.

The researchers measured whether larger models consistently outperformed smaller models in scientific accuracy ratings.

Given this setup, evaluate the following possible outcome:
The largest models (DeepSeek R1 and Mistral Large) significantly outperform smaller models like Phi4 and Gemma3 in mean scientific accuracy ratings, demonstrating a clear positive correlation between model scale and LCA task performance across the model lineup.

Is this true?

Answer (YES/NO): NO